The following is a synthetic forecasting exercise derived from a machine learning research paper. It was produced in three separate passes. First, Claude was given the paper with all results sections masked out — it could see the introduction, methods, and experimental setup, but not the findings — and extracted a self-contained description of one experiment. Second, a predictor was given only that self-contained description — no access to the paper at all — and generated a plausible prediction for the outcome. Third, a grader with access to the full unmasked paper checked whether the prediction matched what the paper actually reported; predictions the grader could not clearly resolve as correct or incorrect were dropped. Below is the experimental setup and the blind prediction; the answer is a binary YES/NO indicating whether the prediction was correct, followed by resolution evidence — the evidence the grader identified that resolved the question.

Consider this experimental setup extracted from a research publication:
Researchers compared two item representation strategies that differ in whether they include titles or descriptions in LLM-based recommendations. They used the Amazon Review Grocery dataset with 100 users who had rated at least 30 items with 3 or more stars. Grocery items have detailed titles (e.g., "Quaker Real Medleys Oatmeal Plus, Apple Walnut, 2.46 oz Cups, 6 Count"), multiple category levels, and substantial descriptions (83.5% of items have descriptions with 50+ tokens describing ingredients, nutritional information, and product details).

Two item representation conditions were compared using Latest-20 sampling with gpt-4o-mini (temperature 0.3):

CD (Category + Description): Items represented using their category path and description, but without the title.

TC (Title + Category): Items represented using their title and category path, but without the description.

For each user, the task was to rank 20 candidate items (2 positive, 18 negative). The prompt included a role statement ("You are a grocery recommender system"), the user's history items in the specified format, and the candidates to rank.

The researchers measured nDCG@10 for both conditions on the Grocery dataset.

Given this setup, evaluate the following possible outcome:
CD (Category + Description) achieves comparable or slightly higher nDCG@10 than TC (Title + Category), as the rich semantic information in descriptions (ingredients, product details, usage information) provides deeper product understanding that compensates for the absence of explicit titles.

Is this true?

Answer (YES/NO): NO